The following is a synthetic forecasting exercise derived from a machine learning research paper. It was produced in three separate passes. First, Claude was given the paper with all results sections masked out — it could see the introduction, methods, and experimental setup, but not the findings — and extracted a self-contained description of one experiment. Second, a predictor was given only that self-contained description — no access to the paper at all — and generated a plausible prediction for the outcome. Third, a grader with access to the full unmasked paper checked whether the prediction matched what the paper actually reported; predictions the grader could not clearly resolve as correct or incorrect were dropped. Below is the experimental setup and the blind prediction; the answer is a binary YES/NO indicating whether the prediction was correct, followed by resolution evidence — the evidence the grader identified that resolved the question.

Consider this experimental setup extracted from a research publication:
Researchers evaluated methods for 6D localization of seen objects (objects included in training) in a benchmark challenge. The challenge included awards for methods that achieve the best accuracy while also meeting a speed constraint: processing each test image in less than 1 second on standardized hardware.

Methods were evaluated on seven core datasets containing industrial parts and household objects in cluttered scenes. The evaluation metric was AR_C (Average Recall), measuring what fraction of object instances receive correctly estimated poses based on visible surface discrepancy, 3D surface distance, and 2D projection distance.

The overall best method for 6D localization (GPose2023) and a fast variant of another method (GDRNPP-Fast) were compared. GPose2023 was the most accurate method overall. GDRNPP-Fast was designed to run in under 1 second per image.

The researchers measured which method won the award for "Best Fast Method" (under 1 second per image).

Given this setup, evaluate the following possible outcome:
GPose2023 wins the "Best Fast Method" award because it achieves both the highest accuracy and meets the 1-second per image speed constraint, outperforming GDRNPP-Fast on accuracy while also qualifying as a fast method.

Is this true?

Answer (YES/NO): NO